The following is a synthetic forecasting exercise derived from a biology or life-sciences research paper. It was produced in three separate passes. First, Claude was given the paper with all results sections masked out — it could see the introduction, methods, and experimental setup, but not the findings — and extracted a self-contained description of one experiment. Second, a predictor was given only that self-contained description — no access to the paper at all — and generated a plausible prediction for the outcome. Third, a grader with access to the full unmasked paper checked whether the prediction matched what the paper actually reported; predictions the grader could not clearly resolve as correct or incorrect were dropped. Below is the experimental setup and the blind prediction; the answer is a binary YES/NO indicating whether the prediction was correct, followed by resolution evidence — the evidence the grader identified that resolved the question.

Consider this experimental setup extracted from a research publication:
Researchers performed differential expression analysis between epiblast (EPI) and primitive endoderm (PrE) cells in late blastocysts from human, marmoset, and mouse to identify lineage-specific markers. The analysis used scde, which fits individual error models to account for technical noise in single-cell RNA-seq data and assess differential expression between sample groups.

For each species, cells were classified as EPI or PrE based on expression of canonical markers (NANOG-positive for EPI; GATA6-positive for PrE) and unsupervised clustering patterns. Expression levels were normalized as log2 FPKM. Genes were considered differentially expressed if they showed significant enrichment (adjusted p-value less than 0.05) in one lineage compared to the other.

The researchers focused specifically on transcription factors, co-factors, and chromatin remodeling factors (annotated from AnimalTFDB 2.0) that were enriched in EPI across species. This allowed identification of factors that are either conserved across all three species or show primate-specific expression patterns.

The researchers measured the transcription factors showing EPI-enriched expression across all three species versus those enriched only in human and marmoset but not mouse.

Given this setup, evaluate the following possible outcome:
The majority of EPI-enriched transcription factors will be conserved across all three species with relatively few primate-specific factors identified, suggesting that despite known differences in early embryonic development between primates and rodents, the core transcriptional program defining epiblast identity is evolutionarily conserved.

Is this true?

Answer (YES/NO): NO